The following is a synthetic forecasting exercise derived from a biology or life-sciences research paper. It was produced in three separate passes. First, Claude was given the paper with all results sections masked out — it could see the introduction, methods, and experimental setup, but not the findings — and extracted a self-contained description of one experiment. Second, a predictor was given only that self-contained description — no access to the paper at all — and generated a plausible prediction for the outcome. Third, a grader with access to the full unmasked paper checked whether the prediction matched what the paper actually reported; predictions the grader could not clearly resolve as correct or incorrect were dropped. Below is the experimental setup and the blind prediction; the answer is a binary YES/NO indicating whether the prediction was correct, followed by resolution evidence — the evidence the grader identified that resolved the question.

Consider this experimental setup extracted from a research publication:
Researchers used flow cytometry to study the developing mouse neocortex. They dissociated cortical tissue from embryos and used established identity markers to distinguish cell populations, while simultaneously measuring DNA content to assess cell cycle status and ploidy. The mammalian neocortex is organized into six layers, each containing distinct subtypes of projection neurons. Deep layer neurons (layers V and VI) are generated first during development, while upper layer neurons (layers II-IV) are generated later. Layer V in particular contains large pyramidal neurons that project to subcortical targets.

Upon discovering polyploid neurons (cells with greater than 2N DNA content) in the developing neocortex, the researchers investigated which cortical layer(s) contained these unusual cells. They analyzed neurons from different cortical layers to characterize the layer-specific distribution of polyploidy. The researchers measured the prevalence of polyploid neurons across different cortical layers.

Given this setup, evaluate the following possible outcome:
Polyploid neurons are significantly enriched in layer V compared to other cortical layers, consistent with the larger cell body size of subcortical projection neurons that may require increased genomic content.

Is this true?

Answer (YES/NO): YES